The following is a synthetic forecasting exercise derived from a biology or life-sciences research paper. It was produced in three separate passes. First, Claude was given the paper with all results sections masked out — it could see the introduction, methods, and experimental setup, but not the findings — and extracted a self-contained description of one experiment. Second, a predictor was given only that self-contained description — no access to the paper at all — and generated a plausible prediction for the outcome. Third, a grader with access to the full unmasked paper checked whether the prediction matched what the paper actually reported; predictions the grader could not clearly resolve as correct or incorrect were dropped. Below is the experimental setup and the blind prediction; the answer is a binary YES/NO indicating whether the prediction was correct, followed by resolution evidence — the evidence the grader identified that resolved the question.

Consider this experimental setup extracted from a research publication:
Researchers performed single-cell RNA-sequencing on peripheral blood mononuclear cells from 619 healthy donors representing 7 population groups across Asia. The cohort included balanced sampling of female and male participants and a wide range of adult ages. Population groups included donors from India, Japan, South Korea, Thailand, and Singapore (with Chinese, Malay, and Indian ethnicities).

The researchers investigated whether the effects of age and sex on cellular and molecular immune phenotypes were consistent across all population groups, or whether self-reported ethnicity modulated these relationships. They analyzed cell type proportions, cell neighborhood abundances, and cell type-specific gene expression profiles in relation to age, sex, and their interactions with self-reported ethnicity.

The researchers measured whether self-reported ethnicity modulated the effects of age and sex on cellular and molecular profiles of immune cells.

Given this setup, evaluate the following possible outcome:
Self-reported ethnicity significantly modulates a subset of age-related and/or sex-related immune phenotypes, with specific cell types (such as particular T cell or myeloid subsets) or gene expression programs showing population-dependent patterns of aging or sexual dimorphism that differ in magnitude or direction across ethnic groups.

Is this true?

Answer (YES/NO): YES